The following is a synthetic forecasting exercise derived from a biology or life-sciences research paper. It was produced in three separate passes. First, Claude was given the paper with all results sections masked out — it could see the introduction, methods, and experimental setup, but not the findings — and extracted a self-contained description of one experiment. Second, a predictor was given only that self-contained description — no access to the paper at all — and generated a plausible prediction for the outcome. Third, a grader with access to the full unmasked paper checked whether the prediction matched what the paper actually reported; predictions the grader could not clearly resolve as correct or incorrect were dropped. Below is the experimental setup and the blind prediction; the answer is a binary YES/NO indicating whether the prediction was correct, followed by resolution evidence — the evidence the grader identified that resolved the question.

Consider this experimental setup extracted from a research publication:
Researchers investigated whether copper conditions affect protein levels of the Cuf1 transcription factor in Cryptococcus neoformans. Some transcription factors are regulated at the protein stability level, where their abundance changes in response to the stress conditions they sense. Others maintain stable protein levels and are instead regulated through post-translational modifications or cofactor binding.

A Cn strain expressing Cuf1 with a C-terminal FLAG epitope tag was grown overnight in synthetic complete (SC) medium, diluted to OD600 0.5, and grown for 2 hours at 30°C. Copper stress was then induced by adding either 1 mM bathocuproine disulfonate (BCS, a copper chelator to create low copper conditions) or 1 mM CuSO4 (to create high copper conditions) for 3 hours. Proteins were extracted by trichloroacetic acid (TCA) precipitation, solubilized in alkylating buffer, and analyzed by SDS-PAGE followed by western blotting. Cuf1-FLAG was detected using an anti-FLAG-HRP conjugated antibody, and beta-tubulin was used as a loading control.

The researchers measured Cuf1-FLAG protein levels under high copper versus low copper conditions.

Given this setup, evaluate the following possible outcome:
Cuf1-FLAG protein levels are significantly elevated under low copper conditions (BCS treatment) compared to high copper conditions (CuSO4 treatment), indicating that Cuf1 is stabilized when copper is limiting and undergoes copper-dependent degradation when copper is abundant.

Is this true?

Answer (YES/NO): NO